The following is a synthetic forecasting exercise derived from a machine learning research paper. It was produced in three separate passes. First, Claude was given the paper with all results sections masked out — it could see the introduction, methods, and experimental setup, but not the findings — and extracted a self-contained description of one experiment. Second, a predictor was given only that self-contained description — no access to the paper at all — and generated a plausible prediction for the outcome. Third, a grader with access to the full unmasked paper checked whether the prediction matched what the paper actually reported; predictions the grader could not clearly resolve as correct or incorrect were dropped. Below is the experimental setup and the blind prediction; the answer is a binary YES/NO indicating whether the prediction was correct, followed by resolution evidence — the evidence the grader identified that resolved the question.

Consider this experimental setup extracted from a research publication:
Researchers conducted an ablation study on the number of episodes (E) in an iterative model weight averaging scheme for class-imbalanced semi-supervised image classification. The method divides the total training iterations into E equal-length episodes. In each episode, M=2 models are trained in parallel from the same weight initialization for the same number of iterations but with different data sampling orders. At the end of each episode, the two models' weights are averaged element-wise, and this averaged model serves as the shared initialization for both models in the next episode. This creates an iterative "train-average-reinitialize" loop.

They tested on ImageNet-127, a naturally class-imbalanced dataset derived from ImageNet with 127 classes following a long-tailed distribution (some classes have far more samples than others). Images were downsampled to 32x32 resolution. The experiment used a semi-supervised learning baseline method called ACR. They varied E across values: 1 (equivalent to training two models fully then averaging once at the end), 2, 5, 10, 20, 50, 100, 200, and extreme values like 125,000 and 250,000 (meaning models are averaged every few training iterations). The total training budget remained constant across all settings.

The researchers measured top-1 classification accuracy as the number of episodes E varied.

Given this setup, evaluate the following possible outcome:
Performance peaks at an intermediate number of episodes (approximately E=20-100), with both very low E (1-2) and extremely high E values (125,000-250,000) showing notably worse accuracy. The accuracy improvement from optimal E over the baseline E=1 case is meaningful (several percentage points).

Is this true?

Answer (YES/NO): NO